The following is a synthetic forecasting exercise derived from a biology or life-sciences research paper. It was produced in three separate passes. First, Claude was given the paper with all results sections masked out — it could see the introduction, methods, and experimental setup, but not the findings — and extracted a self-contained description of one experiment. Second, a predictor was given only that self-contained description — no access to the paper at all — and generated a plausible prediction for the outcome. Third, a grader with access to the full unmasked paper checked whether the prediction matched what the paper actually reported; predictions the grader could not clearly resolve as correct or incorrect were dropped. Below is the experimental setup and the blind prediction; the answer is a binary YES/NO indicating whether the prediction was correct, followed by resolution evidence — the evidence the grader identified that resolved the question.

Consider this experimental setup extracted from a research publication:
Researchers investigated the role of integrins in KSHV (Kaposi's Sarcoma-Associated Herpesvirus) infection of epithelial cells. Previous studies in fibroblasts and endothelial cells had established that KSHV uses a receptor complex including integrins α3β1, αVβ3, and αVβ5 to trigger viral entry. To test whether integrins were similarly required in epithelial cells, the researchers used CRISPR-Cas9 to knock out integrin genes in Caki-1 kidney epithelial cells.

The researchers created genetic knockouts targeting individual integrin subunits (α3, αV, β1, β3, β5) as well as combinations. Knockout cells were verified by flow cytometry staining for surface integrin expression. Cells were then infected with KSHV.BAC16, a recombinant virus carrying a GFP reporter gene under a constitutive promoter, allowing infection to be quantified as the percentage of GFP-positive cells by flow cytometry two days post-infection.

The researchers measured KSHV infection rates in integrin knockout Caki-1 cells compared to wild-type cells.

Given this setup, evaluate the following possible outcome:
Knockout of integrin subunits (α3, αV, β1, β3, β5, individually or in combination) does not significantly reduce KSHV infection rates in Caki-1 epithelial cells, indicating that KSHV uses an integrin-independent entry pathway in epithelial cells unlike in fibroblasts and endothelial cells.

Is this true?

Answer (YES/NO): YES